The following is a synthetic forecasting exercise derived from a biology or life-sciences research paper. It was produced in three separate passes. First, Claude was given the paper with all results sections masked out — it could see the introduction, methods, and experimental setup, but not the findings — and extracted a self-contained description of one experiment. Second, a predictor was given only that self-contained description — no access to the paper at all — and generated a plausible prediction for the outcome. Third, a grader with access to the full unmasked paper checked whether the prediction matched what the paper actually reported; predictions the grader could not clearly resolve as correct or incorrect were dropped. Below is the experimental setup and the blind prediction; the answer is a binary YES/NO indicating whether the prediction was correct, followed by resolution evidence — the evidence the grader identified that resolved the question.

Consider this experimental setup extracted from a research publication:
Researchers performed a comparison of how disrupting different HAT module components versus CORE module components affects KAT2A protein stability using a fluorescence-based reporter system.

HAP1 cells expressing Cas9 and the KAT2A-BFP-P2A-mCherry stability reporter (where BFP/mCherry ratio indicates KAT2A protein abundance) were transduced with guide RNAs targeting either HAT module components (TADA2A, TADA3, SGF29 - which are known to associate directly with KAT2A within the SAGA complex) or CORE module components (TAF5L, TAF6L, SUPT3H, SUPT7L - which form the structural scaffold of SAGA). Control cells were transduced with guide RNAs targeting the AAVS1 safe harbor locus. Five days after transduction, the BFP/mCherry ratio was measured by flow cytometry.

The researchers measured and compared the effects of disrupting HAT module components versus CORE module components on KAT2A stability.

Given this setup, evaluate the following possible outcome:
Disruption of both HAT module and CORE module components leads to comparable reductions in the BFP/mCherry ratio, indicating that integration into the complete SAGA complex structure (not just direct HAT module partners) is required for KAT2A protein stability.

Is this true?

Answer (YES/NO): NO